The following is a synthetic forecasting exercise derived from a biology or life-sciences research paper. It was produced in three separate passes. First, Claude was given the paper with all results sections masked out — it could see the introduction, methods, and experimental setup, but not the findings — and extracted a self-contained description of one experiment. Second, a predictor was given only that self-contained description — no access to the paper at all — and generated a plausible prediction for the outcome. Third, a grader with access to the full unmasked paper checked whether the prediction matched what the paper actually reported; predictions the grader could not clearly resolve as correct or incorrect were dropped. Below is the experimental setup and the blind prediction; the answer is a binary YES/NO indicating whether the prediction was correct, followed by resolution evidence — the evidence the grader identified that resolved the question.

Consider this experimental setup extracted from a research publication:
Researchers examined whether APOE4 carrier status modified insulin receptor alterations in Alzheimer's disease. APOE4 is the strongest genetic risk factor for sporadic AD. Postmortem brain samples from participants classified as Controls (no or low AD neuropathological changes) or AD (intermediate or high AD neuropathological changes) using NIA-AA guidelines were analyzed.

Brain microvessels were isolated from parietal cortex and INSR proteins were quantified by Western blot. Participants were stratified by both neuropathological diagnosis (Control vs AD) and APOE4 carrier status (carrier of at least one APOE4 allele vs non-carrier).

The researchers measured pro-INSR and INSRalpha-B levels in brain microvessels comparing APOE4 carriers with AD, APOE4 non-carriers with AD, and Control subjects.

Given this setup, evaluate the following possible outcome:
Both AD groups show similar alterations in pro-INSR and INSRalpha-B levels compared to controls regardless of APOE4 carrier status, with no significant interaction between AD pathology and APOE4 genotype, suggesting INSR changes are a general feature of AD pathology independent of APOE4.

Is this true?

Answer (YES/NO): NO